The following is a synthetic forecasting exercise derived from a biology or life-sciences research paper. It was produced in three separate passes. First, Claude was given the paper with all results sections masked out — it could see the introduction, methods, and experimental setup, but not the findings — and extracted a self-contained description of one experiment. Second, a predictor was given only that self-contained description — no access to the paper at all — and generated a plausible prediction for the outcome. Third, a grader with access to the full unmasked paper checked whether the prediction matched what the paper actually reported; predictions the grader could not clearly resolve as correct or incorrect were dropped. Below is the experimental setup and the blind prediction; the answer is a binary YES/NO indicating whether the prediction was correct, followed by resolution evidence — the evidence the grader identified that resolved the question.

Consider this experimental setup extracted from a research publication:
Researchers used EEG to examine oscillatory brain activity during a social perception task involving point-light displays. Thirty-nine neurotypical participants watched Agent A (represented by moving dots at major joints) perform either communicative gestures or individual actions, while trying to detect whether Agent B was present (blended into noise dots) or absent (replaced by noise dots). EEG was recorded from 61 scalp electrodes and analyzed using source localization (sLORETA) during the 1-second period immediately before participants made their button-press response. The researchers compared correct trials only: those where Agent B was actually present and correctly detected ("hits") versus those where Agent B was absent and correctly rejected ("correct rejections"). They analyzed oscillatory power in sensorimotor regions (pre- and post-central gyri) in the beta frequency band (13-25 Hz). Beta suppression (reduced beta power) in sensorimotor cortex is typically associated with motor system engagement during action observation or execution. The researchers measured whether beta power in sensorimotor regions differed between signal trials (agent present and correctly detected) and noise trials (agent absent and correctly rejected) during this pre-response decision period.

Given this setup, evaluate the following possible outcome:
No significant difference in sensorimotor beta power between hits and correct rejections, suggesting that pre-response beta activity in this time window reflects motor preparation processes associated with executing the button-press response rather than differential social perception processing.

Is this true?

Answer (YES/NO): YES